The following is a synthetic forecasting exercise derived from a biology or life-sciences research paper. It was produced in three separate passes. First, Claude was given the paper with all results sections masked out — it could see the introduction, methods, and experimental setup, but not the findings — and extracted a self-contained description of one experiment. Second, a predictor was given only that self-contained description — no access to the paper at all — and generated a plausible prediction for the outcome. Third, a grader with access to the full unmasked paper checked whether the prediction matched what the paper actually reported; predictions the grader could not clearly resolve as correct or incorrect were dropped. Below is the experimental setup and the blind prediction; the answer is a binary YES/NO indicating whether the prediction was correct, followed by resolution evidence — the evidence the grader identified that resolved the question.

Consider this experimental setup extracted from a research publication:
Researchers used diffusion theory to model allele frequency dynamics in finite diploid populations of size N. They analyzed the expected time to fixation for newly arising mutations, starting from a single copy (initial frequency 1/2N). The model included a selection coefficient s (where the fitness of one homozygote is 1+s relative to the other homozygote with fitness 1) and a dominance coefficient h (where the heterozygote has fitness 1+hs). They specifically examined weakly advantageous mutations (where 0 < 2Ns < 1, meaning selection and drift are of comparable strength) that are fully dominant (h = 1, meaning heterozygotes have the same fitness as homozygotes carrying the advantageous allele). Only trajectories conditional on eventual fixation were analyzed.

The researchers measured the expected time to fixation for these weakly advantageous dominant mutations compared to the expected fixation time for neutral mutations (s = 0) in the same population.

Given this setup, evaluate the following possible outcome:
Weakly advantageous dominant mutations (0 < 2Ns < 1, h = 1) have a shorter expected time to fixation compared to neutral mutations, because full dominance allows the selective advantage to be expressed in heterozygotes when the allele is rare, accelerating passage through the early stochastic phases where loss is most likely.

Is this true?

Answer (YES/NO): NO